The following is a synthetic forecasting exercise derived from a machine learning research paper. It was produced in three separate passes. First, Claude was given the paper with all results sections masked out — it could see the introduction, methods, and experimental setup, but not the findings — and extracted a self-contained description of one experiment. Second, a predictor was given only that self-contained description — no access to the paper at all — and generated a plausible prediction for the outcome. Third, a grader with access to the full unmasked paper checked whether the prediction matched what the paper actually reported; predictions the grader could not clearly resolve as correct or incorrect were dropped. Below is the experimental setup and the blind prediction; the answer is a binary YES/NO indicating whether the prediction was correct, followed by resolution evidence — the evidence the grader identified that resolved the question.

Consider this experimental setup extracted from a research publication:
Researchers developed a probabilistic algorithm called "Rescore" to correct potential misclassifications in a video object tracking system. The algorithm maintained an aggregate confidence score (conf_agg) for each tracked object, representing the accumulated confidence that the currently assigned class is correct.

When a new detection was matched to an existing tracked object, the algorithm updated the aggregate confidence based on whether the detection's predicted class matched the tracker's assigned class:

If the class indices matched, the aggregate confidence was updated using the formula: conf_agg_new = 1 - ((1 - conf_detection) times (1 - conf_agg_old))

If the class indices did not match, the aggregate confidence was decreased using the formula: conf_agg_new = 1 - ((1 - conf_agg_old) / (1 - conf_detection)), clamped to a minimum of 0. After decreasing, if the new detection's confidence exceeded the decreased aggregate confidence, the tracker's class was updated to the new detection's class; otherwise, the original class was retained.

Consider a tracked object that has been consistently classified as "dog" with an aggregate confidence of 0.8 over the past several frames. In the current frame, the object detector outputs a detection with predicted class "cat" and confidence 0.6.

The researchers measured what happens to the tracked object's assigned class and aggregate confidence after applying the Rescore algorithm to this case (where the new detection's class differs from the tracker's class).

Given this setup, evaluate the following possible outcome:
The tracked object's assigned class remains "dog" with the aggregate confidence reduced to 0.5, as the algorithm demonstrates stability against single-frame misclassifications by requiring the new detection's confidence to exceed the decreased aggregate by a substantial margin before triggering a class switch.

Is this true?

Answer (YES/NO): NO